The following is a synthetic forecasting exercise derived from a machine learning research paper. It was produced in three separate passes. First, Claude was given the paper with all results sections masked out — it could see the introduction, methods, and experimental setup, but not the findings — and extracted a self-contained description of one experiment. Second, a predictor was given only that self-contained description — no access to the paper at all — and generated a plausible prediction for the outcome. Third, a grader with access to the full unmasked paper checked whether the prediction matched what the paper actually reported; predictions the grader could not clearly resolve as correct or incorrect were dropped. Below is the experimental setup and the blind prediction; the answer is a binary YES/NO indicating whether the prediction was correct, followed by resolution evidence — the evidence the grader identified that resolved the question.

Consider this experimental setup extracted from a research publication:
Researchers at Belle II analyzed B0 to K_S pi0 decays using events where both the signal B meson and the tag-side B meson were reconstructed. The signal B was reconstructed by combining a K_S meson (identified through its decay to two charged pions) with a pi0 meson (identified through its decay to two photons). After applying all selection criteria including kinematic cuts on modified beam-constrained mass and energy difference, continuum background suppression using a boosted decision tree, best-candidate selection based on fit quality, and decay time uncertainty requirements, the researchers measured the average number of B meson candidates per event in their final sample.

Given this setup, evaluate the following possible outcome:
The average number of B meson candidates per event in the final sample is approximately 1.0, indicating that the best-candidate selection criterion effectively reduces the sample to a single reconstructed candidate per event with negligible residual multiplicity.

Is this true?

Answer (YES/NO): YES